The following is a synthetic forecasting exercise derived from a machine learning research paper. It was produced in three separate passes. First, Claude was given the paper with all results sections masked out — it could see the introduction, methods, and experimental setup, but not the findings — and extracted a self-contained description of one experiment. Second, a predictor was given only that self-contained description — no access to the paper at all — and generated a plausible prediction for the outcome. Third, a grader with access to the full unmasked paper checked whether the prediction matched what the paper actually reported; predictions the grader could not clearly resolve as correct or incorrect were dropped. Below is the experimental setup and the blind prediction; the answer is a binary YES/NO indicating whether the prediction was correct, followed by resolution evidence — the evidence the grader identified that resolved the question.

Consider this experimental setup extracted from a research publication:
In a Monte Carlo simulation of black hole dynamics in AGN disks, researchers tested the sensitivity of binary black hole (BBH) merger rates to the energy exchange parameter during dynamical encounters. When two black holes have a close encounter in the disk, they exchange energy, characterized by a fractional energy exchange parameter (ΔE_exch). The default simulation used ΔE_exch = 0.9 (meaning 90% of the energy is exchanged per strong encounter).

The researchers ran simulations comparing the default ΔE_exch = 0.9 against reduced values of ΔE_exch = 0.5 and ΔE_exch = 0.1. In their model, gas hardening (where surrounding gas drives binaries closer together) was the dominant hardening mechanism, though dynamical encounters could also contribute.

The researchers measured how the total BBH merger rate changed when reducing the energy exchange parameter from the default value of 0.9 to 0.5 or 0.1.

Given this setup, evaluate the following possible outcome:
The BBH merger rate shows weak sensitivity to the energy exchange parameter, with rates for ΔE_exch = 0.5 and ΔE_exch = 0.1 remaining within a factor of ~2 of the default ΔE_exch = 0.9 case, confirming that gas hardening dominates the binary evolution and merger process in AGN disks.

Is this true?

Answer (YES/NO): YES